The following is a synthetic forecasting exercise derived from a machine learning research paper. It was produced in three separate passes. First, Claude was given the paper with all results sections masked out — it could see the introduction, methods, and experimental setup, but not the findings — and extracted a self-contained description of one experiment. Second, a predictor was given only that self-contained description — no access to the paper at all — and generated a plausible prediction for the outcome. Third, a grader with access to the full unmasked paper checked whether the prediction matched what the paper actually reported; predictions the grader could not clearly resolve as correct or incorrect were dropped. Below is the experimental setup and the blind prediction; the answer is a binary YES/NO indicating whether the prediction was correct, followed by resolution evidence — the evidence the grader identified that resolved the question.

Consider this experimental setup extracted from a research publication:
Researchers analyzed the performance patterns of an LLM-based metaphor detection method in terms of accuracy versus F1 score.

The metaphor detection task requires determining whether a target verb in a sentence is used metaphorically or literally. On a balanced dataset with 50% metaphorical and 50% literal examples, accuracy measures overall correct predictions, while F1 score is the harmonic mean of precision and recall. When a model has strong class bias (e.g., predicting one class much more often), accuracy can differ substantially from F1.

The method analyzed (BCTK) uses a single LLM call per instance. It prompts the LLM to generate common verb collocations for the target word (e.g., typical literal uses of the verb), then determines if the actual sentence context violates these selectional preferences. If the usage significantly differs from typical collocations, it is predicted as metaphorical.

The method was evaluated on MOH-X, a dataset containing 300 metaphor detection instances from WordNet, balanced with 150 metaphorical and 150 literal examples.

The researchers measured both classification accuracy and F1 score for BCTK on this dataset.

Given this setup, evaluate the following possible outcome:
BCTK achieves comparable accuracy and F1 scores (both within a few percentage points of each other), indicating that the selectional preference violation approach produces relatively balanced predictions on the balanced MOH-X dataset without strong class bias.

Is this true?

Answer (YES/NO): NO